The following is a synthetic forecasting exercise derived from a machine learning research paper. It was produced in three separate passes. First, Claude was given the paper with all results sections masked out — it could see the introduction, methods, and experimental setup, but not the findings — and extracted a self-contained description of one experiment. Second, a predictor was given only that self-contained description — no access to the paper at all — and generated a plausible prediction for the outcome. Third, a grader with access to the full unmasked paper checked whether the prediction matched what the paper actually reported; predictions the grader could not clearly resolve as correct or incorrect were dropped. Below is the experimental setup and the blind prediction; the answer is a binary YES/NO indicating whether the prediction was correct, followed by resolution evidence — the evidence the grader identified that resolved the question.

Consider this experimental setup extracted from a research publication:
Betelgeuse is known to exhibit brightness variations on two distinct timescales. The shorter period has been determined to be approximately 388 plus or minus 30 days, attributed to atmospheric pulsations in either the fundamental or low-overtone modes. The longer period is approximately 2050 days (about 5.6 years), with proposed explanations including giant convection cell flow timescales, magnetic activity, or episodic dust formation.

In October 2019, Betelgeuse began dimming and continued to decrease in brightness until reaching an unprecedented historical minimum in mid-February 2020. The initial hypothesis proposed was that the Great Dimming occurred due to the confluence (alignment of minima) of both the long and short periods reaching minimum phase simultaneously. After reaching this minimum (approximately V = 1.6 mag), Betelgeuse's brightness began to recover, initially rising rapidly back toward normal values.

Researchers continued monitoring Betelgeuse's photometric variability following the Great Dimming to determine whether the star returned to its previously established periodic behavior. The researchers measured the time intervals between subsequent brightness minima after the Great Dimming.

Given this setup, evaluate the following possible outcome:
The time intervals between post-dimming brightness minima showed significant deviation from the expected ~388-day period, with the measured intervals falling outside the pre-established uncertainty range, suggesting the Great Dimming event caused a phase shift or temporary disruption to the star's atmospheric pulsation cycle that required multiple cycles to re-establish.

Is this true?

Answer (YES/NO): NO